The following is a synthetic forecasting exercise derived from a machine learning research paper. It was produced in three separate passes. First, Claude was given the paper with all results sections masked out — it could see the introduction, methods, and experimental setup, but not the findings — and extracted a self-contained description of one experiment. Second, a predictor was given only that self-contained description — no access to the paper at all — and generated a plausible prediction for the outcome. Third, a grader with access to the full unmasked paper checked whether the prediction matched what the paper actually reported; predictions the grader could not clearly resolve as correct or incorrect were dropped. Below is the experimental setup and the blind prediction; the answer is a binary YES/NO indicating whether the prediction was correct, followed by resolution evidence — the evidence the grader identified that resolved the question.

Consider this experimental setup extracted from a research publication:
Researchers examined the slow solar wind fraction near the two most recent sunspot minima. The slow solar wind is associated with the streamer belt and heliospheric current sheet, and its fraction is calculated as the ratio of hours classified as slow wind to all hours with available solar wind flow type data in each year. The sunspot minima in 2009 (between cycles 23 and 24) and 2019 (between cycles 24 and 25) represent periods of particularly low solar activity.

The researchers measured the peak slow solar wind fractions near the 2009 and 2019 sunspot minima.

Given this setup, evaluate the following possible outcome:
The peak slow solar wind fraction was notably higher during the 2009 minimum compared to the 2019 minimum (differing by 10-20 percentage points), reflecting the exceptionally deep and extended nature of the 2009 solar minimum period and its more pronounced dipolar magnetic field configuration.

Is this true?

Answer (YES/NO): NO